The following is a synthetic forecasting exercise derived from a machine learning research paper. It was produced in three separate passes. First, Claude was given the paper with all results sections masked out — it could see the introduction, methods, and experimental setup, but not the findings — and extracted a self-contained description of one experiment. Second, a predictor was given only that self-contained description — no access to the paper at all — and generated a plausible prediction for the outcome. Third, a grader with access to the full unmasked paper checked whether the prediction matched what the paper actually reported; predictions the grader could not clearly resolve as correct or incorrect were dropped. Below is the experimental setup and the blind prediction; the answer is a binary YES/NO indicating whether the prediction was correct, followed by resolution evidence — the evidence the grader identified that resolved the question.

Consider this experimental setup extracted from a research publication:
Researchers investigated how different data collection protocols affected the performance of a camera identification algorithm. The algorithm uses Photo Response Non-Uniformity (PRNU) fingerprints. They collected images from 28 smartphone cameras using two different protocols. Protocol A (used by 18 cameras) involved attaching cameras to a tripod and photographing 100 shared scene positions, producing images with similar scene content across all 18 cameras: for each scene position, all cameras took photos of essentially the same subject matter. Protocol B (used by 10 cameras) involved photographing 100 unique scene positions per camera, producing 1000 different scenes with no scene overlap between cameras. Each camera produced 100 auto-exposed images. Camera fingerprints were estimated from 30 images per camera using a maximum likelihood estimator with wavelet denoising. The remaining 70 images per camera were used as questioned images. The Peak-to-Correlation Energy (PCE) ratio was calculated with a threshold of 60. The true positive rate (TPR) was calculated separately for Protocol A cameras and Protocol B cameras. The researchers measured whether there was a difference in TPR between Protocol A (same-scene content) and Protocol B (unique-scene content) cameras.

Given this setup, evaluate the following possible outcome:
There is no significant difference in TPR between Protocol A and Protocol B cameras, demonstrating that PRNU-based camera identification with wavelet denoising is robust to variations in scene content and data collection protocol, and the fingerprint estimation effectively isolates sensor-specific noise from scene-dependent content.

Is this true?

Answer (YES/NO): YES